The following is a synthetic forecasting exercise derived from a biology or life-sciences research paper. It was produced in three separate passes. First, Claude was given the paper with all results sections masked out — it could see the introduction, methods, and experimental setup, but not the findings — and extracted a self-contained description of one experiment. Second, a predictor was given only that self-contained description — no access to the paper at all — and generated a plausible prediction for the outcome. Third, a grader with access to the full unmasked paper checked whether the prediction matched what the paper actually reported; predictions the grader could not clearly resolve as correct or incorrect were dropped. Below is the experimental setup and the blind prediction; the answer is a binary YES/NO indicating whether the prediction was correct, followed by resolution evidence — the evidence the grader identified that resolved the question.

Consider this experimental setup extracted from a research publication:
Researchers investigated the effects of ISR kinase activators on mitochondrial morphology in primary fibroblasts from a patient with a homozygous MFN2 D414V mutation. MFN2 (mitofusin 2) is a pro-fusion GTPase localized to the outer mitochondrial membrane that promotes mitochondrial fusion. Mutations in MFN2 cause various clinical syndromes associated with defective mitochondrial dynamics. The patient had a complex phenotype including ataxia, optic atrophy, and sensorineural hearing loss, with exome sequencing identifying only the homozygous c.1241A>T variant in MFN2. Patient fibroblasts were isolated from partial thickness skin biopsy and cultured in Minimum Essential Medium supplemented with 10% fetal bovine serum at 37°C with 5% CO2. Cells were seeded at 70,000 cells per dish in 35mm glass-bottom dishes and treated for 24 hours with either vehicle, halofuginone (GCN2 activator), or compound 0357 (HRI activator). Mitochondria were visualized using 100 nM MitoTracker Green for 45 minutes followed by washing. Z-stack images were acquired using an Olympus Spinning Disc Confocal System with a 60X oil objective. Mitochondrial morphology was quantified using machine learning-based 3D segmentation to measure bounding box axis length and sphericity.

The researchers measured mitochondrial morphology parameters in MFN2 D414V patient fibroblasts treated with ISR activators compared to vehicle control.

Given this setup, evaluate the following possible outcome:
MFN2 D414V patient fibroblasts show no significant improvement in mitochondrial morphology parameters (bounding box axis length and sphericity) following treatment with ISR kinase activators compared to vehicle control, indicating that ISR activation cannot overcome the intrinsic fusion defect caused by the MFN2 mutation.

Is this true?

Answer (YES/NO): NO